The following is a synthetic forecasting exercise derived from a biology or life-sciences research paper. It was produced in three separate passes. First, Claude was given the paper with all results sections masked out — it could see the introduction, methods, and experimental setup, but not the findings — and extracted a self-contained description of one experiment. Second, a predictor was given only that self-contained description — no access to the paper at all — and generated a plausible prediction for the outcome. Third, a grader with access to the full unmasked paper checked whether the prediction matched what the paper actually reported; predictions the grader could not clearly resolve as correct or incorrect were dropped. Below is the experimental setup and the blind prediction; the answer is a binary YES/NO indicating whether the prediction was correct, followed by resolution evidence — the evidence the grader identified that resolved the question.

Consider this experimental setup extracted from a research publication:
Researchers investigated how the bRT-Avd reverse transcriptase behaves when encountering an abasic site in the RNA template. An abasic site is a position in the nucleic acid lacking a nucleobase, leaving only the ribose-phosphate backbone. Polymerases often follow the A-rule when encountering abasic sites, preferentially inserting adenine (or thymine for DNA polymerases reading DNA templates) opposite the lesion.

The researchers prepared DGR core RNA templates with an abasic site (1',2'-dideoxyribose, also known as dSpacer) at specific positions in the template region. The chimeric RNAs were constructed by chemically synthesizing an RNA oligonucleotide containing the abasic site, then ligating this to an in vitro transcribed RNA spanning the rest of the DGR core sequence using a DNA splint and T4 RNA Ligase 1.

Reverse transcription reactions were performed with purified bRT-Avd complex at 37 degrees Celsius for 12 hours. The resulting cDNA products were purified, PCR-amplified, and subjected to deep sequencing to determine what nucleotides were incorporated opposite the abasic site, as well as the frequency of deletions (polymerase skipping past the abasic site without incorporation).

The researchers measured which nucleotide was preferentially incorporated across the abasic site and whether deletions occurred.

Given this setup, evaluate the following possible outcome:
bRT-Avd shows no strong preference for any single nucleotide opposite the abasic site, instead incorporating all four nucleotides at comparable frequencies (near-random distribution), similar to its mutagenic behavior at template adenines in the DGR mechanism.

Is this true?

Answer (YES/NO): NO